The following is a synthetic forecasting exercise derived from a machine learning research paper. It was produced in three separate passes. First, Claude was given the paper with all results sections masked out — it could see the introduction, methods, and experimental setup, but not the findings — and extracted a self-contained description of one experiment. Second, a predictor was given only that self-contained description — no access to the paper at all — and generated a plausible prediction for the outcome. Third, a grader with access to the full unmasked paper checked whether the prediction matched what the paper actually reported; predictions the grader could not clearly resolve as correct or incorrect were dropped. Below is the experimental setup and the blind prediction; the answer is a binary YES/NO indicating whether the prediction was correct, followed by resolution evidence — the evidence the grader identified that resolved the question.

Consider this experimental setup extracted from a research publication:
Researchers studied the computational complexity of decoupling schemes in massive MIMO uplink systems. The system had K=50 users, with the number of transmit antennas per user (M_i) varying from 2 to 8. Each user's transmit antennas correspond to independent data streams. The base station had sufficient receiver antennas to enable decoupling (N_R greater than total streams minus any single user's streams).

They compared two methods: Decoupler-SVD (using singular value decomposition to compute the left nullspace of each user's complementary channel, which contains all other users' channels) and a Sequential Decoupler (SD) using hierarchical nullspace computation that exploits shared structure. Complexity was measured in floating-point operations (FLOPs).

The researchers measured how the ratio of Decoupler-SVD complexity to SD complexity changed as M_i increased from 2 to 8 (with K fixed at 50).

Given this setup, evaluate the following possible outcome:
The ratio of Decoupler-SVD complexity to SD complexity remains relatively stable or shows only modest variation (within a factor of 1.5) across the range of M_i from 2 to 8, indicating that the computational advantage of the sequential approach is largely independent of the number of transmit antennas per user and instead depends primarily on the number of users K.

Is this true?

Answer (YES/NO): NO